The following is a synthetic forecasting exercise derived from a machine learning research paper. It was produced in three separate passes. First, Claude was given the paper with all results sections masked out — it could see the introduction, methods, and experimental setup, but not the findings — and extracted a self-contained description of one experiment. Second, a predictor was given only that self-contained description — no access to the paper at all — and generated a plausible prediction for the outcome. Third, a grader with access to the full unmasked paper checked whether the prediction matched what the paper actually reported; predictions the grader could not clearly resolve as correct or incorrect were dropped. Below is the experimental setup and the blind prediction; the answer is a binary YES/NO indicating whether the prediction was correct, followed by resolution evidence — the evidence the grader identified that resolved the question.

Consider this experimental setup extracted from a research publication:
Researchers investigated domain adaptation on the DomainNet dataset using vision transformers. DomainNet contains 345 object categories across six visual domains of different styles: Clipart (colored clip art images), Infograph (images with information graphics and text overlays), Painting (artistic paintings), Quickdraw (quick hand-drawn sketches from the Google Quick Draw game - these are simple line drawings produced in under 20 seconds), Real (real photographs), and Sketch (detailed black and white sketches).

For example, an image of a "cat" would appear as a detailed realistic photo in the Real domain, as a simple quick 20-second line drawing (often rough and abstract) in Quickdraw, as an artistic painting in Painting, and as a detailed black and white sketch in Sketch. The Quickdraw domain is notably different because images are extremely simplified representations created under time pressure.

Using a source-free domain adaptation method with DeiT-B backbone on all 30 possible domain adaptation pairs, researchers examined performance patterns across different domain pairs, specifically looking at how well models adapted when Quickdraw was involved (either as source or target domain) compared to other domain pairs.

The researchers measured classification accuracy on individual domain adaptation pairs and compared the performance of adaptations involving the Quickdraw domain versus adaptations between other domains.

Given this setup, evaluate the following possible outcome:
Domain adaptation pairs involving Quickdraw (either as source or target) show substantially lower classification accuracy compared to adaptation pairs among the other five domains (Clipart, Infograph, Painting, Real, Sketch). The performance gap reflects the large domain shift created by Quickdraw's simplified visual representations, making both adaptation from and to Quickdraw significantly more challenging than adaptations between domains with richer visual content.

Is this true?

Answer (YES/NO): YES